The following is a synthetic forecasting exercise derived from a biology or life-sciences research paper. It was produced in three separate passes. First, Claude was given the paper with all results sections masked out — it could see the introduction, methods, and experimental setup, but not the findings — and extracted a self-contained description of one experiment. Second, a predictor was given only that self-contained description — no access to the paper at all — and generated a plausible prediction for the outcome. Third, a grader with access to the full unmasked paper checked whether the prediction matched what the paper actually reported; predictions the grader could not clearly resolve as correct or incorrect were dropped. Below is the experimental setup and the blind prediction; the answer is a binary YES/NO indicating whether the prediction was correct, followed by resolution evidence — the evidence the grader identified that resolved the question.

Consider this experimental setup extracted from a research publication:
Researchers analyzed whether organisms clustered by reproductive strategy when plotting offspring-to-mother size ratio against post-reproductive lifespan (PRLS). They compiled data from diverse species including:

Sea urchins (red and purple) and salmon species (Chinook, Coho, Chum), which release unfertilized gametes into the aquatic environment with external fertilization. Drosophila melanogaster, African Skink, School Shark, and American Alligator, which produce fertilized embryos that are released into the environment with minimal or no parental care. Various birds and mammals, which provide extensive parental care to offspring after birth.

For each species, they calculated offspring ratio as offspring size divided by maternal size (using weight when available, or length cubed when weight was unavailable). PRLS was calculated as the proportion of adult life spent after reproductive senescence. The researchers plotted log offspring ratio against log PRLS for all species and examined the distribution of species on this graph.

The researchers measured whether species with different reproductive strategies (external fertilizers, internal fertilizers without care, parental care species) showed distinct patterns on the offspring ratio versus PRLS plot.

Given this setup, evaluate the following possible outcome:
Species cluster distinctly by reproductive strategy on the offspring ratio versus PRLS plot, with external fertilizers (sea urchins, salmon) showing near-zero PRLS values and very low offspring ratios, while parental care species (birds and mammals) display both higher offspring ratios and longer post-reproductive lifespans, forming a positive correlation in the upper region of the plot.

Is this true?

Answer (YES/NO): YES